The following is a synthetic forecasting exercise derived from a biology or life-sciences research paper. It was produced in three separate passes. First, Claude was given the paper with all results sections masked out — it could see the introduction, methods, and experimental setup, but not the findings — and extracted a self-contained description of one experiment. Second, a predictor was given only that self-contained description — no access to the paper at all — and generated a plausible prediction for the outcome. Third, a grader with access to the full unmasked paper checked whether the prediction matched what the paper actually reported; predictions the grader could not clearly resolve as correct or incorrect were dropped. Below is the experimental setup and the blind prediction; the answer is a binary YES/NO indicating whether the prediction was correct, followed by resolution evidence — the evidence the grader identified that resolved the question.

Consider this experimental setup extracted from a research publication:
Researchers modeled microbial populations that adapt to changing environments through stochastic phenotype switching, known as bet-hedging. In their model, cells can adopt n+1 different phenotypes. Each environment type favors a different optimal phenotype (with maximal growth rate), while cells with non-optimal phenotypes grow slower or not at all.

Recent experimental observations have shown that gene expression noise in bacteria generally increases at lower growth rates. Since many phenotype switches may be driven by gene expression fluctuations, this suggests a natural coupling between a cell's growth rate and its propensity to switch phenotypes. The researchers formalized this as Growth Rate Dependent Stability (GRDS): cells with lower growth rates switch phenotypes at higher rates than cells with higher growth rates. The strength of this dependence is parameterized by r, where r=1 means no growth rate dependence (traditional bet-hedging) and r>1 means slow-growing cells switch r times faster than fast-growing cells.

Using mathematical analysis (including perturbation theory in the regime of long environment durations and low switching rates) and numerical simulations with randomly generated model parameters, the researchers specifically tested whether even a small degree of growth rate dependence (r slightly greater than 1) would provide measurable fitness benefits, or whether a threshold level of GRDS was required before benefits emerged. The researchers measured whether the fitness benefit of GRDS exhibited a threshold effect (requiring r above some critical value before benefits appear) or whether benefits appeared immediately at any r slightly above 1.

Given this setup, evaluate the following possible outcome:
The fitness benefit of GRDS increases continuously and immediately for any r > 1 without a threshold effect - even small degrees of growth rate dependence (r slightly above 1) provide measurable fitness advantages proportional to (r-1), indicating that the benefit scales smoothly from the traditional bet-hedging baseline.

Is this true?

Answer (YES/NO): YES